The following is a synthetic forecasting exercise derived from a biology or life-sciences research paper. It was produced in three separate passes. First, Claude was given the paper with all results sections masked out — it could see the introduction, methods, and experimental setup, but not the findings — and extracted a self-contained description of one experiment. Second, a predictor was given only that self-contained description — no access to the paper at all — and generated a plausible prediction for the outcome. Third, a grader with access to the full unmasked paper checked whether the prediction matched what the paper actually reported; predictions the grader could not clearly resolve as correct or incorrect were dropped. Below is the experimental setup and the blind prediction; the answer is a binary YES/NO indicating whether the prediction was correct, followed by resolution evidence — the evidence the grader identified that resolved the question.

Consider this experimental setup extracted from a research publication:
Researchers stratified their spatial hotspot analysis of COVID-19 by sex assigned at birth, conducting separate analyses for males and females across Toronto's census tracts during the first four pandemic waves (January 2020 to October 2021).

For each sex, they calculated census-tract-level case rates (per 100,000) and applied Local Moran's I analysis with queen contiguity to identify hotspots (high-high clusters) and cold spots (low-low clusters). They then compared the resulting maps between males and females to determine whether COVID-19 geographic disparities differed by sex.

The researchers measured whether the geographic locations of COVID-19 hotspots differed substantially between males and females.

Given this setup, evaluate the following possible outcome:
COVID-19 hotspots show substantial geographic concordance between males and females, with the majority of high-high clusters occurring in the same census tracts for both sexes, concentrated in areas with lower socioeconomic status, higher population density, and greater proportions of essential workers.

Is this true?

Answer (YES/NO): NO